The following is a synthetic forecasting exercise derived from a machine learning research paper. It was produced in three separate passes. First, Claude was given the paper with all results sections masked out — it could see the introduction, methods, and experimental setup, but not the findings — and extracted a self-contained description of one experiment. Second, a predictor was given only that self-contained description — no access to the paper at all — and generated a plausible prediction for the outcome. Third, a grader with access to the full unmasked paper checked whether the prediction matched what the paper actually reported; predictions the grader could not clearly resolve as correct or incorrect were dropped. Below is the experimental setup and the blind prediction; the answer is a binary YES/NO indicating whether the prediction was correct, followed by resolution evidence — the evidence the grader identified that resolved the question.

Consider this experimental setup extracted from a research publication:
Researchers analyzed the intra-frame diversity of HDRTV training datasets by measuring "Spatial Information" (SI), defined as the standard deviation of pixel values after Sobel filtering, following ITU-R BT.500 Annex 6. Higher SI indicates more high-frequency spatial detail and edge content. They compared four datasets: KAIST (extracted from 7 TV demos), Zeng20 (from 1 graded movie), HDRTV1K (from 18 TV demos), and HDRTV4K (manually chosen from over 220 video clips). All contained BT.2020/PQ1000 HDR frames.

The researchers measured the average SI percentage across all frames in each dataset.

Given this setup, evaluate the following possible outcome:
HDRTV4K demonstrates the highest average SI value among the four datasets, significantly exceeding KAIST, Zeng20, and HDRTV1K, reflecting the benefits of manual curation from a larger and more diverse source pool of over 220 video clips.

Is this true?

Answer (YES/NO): YES